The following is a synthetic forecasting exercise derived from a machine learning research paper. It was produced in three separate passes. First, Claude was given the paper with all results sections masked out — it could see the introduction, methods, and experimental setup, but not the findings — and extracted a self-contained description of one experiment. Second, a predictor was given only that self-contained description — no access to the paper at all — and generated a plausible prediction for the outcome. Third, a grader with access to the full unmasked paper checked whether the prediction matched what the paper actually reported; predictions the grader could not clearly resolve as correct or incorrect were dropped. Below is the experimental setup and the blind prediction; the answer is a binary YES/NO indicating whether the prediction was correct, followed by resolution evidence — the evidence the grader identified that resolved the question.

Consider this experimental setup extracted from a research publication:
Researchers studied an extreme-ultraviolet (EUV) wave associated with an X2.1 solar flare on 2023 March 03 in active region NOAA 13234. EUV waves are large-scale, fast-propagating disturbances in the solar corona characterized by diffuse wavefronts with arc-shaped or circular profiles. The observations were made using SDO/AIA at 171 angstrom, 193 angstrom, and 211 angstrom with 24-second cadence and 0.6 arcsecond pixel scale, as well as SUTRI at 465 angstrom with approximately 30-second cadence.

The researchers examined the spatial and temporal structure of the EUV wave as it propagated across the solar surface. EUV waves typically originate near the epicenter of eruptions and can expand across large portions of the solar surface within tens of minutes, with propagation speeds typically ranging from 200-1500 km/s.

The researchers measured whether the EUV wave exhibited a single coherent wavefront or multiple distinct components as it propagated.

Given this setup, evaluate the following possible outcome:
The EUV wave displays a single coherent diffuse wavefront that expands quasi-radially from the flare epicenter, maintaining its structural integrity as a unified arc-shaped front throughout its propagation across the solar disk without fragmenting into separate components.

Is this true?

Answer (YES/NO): NO